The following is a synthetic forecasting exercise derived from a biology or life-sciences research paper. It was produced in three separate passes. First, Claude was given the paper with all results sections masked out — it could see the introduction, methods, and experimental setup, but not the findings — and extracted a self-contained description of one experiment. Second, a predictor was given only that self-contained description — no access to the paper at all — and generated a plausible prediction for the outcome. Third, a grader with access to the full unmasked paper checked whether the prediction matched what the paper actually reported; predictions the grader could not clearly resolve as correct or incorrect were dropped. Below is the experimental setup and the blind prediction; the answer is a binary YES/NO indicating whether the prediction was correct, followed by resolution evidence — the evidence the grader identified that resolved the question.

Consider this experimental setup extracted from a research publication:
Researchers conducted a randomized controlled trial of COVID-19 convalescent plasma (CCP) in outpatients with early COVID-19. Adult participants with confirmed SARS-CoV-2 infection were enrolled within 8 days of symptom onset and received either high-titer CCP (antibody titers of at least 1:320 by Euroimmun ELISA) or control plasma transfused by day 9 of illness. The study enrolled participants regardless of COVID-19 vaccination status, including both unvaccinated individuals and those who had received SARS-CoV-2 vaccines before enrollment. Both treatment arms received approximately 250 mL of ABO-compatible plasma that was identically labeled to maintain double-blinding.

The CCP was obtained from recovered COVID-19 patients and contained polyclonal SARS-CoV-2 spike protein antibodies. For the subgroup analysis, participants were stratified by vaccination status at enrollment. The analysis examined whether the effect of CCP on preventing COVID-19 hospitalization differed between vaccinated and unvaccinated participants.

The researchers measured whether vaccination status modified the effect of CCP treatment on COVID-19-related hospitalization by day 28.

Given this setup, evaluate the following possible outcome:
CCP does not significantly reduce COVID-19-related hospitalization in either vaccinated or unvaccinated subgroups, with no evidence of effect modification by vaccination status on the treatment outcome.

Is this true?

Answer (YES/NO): NO